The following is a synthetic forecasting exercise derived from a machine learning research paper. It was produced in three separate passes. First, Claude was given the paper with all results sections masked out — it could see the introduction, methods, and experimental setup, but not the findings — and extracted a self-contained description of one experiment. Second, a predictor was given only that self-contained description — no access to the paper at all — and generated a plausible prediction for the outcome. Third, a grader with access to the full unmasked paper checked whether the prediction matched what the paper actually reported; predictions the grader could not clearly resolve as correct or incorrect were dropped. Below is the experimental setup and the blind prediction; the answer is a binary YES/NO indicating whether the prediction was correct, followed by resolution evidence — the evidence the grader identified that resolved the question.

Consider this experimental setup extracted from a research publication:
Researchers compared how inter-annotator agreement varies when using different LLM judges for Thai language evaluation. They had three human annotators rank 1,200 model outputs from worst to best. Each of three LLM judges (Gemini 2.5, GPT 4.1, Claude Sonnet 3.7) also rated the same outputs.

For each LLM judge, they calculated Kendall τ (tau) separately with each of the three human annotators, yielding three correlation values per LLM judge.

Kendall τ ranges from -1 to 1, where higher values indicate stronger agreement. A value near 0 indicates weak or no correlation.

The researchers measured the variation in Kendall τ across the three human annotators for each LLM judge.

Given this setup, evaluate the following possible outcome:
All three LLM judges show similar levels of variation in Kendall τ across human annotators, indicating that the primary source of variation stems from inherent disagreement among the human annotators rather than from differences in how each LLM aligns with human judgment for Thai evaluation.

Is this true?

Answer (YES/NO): NO